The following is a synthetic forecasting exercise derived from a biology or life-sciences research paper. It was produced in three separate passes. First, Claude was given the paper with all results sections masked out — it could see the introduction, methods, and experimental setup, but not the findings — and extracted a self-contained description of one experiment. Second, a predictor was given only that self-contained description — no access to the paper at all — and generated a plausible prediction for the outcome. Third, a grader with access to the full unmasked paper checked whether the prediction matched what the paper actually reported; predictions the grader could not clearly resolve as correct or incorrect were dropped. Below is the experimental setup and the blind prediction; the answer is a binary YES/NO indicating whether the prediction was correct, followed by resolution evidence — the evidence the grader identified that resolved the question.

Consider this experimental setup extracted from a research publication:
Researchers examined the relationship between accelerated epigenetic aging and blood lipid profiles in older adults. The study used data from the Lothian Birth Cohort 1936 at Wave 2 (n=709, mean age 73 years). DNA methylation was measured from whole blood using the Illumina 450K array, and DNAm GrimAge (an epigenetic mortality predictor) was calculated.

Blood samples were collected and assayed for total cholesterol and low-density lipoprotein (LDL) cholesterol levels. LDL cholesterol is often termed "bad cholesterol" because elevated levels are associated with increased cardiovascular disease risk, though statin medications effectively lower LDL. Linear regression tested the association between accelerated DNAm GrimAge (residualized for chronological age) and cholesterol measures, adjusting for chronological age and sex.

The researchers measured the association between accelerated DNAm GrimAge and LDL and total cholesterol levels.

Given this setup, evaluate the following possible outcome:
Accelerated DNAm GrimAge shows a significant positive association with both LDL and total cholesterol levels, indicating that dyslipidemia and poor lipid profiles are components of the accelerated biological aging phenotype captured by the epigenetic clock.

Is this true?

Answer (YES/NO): NO